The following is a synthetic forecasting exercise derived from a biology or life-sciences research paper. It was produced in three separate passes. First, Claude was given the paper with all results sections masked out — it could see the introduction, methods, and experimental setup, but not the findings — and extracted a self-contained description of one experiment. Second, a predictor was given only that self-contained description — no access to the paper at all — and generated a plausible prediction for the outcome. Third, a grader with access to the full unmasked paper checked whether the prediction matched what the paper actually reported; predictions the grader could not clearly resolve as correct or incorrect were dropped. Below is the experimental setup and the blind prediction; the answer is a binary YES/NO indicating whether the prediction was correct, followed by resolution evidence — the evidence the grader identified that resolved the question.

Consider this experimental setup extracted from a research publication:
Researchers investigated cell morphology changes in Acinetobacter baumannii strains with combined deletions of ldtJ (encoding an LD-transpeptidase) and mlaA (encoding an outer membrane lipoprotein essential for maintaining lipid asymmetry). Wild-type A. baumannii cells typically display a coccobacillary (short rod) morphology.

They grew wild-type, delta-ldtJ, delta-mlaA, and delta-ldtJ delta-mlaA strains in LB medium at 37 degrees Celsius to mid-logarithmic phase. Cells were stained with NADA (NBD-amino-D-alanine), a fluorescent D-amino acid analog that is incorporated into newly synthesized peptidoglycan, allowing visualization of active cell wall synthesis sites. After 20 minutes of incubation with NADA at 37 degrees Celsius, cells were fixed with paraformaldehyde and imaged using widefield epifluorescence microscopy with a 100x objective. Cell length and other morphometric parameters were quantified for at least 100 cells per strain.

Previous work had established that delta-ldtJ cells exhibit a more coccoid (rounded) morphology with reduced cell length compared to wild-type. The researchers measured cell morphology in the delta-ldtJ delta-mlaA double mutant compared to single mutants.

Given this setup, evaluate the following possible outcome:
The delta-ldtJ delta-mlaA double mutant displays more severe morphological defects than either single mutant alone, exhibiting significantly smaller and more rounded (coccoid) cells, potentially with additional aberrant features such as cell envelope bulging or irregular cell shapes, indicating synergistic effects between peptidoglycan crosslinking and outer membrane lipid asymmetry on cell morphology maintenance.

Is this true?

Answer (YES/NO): NO